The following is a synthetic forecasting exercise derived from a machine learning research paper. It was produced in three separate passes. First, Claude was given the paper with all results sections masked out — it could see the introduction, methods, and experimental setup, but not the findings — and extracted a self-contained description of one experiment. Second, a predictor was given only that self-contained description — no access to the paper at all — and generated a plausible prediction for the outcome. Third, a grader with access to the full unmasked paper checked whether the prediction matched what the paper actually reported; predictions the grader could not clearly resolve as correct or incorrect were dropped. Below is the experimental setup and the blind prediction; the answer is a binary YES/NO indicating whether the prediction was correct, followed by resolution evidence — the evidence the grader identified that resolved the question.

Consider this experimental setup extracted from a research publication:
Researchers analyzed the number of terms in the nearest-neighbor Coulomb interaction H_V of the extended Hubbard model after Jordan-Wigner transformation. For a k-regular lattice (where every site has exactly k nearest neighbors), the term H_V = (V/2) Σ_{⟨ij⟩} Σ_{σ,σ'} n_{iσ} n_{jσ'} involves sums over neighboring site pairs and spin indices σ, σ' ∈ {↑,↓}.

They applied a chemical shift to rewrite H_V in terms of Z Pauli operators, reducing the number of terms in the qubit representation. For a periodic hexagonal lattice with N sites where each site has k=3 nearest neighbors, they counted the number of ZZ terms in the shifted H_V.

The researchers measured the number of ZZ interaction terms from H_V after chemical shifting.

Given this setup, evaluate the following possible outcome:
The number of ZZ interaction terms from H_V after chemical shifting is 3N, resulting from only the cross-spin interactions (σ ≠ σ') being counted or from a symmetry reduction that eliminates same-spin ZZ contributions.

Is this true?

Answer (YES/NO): NO